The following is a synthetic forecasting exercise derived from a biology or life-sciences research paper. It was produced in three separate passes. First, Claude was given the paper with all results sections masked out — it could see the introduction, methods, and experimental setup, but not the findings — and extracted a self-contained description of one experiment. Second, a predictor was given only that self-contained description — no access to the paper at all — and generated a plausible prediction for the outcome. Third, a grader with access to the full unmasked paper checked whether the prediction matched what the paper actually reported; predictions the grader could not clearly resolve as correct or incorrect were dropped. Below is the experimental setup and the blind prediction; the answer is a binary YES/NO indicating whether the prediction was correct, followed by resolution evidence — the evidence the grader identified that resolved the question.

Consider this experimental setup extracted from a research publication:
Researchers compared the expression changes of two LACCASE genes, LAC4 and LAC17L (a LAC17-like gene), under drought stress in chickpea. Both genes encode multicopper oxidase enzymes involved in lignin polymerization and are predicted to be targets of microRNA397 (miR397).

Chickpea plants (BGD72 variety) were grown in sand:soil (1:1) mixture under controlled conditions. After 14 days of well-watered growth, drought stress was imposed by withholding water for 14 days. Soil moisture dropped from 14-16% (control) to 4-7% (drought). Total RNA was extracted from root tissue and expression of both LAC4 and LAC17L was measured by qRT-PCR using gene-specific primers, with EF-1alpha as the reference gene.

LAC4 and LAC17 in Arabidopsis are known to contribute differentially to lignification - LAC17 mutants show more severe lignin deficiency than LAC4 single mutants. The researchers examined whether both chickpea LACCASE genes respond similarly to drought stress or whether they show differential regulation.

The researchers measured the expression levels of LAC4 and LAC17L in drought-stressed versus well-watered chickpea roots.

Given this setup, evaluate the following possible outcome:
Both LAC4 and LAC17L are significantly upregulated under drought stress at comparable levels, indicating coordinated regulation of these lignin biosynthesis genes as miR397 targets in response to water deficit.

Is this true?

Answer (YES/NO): NO